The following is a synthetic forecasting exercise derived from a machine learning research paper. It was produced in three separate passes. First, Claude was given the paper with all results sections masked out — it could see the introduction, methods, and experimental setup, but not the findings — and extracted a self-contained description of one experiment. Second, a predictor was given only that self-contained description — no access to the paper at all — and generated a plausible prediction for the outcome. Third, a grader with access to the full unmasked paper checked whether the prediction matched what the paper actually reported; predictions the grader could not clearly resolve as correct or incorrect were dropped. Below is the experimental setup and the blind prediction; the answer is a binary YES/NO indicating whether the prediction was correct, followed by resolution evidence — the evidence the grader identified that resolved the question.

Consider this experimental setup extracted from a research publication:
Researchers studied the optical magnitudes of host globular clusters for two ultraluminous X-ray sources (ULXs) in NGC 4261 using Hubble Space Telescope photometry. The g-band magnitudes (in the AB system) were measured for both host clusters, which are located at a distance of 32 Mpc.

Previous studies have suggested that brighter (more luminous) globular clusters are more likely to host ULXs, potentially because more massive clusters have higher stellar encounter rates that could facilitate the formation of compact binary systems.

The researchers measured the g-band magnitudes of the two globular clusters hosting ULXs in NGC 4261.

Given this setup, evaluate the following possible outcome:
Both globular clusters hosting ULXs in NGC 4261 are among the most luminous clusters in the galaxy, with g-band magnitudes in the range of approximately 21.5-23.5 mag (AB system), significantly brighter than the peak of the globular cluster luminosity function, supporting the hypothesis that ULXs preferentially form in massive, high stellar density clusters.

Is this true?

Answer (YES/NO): NO